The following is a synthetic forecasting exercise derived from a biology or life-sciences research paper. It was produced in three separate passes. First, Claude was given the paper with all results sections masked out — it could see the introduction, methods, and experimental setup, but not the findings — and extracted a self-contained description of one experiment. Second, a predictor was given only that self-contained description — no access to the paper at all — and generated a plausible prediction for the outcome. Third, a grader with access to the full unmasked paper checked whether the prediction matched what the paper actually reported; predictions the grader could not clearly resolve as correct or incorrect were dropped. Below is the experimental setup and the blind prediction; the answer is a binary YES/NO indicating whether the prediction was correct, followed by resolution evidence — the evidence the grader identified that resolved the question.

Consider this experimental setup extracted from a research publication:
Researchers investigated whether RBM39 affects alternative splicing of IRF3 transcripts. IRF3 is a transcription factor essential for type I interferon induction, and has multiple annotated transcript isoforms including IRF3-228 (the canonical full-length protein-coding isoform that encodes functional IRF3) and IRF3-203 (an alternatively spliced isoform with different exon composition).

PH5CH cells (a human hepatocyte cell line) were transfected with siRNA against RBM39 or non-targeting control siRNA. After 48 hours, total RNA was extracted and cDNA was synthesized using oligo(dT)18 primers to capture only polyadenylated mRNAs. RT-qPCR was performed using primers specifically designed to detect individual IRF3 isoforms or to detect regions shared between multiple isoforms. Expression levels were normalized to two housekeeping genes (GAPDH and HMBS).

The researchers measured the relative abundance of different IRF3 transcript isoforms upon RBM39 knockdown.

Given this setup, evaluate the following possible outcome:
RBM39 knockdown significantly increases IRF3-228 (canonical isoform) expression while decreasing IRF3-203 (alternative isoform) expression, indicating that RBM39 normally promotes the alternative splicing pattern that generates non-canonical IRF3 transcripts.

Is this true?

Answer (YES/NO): NO